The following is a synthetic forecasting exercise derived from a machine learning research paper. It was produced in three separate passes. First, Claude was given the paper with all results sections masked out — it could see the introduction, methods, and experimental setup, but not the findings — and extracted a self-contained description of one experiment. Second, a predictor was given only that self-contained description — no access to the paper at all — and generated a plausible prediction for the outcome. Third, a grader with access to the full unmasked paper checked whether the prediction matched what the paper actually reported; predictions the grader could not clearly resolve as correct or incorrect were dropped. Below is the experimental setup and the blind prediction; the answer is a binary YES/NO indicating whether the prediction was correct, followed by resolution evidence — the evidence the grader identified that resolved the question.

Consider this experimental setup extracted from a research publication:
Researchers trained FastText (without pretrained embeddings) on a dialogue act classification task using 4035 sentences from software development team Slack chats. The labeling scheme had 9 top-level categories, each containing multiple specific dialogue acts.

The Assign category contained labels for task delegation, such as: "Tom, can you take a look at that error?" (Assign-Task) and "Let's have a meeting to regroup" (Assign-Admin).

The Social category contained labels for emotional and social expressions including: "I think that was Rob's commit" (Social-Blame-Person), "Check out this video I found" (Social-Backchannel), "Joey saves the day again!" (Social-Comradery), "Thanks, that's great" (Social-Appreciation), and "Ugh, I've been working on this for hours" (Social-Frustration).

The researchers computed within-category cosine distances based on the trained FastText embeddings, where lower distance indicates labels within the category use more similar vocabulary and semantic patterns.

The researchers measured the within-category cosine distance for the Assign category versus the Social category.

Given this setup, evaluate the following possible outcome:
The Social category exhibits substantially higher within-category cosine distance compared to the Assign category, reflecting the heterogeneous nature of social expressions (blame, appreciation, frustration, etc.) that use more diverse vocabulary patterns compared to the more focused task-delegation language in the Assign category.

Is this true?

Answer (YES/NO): YES